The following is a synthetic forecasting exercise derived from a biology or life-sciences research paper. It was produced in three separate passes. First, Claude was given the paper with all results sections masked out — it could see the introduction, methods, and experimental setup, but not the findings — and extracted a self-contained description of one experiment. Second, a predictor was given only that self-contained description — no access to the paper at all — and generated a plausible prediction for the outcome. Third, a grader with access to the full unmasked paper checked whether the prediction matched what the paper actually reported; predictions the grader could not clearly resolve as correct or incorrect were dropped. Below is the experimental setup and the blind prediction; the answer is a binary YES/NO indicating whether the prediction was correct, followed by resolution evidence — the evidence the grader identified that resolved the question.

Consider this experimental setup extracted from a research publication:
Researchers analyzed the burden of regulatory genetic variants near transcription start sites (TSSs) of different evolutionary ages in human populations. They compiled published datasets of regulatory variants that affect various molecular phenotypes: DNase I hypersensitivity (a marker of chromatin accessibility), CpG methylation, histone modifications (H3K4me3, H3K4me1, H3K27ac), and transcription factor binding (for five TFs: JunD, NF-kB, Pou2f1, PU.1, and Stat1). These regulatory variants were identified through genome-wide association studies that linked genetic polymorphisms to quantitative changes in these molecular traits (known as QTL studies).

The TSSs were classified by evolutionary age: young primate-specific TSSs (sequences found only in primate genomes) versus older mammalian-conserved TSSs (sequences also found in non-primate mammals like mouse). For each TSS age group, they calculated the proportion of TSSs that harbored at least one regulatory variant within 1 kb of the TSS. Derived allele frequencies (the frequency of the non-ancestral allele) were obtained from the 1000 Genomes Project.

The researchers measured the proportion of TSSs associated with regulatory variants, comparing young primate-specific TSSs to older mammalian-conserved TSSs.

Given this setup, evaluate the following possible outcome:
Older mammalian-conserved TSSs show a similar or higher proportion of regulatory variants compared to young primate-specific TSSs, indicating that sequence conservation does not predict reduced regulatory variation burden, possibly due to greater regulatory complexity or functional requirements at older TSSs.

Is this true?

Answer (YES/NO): YES